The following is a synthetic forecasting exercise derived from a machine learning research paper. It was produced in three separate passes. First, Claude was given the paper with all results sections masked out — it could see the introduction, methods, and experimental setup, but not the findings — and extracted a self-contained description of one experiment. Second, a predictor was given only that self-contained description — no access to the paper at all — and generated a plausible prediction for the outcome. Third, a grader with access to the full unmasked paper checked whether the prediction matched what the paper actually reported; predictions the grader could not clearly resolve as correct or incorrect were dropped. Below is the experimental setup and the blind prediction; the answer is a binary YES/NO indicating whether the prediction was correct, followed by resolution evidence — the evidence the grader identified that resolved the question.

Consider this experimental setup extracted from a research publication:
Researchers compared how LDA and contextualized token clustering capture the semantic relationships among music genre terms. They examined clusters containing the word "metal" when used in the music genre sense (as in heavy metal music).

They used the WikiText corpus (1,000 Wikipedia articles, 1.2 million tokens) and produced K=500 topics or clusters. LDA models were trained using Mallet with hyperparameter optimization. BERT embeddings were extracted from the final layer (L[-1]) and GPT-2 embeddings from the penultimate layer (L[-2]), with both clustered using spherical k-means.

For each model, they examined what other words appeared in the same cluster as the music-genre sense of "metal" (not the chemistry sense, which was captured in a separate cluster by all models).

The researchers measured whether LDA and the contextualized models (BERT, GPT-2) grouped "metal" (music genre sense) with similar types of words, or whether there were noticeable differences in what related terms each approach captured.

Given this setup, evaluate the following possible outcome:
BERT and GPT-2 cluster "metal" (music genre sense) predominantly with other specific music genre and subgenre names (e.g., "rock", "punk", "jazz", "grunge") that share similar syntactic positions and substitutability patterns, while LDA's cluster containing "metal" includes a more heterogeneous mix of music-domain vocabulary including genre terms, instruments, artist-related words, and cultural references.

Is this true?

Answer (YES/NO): YES